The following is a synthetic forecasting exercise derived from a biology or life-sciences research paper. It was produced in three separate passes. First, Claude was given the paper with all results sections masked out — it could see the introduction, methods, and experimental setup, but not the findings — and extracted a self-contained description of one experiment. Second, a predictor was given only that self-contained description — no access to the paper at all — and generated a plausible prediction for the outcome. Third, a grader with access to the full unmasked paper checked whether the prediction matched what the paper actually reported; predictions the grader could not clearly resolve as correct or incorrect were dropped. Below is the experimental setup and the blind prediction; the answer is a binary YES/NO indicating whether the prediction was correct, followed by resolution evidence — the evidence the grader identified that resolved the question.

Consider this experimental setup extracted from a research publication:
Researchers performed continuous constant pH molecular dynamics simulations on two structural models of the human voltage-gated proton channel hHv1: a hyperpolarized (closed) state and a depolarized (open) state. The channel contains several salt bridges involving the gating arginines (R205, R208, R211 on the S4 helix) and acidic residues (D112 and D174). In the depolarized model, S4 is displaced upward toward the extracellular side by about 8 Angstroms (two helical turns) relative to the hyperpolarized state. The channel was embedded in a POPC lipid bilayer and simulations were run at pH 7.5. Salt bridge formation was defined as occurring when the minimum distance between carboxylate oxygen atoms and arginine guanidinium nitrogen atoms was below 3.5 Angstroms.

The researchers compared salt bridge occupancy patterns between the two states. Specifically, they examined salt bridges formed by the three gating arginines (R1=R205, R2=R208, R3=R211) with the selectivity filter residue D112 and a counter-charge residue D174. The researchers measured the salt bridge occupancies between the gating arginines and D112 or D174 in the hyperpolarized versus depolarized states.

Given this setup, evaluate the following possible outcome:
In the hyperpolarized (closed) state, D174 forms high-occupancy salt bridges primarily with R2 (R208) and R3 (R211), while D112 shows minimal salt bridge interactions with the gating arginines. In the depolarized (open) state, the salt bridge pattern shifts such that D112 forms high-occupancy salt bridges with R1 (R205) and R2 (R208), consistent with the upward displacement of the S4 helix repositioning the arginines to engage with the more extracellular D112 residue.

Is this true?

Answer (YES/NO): NO